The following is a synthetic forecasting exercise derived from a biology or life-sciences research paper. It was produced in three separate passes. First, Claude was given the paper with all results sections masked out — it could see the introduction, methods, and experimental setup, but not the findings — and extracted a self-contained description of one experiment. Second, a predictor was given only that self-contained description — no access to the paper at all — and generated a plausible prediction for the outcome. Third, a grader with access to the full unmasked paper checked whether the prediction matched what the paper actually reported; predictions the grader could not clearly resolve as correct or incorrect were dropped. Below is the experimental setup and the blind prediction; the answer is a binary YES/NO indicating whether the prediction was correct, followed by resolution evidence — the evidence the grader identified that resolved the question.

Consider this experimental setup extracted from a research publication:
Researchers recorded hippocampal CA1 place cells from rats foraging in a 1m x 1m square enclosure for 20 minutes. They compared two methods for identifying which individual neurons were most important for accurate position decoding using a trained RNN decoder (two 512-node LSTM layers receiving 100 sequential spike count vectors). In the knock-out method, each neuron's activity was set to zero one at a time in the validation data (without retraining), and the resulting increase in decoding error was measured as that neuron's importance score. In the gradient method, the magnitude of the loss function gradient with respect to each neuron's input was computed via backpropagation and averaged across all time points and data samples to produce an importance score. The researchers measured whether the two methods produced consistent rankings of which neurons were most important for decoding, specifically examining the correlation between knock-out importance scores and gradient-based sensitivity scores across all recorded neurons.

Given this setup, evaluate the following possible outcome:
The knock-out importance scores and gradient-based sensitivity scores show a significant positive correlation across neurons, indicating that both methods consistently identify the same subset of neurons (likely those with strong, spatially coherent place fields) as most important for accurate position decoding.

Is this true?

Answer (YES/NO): NO